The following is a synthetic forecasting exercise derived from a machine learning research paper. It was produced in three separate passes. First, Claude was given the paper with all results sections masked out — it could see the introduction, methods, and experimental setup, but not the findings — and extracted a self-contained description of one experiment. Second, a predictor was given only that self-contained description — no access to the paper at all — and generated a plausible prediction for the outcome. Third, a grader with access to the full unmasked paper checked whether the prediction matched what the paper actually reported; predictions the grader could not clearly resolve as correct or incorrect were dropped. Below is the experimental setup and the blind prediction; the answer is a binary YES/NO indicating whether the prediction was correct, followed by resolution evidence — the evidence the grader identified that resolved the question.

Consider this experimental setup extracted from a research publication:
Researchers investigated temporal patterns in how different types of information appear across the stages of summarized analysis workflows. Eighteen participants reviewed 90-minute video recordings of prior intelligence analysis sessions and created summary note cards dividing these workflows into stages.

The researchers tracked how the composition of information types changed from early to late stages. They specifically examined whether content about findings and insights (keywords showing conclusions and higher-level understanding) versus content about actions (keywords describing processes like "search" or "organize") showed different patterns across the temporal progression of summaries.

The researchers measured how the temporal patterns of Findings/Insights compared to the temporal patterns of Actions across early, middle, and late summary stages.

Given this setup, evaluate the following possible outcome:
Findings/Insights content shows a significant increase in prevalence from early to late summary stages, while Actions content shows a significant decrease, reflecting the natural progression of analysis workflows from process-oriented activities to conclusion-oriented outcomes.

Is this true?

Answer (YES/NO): YES